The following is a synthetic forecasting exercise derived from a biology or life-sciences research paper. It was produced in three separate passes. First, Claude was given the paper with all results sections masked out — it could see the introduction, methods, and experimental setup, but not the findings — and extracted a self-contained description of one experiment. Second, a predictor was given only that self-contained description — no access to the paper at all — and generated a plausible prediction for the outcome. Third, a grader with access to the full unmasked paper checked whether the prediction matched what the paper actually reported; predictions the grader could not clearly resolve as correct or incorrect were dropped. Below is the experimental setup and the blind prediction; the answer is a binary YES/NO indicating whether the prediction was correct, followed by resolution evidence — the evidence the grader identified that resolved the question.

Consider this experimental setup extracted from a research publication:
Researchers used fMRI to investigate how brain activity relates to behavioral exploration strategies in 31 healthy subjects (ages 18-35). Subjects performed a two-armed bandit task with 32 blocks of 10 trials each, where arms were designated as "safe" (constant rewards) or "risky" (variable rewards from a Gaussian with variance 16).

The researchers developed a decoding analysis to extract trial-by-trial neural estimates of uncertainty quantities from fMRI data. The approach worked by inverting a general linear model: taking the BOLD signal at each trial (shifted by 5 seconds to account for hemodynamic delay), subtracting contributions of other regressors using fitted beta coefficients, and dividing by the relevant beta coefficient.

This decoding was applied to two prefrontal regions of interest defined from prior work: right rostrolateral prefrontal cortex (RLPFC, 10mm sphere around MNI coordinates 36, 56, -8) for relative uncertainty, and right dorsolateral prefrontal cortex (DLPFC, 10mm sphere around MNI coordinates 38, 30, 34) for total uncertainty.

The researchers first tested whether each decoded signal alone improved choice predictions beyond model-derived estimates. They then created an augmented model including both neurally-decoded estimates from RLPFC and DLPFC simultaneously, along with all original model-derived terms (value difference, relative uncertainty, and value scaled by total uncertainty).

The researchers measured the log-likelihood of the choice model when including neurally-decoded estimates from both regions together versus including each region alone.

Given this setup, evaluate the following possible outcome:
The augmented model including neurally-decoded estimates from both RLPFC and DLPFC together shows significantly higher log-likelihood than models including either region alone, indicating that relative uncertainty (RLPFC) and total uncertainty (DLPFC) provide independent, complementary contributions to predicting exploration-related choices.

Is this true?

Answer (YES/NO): NO